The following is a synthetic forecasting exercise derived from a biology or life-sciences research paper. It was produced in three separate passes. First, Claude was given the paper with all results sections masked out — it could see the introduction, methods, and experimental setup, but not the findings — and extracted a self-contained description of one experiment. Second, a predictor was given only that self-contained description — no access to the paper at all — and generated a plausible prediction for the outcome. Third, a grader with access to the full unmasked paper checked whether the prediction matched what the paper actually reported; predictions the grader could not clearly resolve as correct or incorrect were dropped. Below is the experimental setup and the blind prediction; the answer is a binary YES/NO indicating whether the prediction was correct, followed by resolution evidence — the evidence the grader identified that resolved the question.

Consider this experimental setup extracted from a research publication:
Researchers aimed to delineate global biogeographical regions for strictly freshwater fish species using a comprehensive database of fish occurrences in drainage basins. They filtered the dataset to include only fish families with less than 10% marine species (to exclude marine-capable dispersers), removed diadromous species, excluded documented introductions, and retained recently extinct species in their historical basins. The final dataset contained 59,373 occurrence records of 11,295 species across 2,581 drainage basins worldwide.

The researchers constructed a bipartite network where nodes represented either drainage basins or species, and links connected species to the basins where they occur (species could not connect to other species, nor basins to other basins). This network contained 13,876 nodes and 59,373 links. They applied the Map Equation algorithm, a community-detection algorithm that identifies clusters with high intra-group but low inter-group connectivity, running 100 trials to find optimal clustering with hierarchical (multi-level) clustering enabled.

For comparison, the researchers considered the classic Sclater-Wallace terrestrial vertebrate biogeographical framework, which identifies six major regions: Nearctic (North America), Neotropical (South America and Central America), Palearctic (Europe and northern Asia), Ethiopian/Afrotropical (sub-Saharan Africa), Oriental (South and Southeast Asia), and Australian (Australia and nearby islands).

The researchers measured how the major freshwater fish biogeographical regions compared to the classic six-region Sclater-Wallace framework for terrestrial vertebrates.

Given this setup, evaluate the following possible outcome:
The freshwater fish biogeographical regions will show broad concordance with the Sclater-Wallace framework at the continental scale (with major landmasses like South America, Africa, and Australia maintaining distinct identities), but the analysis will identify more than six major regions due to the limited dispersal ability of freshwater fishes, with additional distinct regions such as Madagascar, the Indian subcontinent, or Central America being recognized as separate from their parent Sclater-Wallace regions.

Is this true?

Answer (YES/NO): NO